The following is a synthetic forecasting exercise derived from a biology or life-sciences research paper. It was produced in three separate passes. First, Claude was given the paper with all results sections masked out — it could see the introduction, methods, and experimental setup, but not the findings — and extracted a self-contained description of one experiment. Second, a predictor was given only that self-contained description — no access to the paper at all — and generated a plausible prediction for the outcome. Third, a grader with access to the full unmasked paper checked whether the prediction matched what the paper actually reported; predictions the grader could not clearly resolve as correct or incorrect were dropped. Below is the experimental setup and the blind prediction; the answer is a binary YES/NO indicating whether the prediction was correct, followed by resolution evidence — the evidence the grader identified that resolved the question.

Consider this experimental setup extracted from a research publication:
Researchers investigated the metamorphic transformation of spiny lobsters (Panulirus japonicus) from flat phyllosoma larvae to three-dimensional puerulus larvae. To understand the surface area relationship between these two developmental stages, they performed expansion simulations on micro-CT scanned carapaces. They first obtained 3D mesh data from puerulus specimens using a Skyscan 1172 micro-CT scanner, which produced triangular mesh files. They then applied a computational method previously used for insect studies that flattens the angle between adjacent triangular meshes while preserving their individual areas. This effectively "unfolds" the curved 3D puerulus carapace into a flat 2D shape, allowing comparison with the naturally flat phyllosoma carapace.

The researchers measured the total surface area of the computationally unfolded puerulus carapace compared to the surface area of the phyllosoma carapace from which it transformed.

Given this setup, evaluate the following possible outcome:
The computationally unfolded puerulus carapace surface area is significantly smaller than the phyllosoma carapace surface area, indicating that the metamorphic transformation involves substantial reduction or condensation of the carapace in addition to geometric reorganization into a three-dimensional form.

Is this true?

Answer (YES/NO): YES